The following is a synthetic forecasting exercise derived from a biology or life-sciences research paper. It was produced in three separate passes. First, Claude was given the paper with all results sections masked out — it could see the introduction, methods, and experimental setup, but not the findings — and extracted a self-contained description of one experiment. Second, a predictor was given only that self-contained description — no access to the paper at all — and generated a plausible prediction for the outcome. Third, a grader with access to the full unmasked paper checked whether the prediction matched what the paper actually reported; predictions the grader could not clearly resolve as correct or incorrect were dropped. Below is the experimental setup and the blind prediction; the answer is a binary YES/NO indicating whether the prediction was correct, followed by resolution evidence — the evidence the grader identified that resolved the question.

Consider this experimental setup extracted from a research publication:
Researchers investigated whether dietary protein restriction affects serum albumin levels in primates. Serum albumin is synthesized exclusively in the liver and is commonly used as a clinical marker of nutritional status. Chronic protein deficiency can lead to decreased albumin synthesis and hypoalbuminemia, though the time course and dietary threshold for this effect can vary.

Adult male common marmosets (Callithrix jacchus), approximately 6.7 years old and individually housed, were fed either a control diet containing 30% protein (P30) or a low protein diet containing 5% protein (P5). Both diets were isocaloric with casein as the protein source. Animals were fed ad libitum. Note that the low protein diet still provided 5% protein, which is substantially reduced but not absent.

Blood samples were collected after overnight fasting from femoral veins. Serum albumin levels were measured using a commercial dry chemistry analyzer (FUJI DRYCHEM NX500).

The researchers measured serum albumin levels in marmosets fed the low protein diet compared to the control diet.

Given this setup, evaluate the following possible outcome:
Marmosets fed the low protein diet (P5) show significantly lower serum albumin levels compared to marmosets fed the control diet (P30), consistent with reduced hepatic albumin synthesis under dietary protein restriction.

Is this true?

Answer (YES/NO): NO